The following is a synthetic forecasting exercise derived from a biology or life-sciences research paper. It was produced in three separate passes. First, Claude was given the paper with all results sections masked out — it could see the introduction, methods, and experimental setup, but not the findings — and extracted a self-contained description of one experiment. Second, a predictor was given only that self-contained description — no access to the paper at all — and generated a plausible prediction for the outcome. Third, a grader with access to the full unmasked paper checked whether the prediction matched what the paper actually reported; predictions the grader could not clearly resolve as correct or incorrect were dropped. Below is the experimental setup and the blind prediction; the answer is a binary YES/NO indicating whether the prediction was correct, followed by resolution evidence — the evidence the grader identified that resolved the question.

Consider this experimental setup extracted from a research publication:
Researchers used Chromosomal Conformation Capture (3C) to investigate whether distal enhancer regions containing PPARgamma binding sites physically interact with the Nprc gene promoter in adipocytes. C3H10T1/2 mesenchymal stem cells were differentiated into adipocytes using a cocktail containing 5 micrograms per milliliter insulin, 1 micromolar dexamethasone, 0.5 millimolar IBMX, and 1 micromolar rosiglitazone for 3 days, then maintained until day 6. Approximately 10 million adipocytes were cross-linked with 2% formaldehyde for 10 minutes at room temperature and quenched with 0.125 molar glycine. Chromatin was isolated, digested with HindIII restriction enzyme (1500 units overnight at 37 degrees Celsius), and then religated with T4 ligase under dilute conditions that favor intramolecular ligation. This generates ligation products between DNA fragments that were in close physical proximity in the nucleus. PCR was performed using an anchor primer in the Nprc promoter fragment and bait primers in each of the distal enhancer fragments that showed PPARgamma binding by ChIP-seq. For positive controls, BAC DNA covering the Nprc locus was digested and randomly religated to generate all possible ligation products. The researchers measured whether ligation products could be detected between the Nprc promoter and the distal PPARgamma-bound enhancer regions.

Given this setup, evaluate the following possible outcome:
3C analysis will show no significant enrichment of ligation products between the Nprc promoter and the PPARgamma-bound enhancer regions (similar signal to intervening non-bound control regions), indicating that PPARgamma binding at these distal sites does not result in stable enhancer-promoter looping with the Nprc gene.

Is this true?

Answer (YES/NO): NO